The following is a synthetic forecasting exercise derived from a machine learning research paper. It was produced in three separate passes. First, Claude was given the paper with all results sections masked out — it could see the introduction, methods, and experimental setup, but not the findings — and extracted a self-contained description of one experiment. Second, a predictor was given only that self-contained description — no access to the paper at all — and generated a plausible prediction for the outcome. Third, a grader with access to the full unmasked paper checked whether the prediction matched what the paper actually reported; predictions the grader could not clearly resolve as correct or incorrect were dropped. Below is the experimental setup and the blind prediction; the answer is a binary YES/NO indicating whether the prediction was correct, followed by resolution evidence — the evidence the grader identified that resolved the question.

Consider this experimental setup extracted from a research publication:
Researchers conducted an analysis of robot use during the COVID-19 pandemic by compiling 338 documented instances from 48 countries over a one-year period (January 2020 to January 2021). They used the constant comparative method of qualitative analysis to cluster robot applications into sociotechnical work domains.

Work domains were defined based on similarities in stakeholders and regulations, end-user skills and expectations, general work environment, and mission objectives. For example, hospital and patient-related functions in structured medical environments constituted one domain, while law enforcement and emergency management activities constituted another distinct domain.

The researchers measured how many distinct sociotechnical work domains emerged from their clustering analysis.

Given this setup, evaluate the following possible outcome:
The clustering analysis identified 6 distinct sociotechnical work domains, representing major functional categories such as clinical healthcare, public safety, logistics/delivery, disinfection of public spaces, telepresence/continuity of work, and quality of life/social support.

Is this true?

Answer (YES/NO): NO